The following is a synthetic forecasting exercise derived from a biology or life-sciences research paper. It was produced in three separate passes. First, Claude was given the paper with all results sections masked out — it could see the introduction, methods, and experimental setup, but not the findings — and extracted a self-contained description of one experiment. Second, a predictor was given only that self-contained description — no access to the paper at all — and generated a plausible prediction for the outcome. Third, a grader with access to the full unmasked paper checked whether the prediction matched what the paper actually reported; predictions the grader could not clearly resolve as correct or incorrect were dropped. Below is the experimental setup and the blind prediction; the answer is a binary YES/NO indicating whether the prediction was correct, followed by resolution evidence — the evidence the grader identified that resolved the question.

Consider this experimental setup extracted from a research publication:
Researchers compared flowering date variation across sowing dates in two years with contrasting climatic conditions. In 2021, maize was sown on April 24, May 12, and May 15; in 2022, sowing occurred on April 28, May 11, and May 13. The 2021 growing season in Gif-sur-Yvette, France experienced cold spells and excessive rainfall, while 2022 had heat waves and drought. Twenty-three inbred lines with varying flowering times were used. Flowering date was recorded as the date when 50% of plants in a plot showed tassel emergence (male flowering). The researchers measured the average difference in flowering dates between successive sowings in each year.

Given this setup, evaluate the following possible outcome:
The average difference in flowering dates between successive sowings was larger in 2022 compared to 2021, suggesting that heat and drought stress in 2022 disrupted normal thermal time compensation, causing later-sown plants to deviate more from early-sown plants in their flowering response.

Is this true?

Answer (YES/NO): YES